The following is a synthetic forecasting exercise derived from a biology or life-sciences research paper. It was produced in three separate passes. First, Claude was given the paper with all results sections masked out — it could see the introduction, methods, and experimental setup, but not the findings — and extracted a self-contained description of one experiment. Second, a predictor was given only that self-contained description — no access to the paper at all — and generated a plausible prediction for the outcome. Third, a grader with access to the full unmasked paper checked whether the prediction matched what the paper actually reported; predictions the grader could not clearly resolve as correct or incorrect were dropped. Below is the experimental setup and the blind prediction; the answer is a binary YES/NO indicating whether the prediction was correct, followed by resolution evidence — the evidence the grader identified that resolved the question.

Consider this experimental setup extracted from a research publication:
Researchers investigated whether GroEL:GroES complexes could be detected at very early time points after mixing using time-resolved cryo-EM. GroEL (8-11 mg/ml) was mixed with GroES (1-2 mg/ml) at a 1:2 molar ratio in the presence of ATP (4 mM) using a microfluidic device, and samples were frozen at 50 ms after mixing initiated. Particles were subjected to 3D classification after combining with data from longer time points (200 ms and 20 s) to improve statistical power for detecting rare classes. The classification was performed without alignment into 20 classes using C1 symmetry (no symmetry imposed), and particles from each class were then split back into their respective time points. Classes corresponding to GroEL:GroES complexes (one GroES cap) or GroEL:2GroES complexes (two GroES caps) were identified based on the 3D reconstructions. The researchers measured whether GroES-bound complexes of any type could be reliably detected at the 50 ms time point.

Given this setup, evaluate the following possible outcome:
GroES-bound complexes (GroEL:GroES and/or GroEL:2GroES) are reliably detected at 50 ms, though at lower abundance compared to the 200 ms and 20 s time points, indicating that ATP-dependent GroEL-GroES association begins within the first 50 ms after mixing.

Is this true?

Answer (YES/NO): YES